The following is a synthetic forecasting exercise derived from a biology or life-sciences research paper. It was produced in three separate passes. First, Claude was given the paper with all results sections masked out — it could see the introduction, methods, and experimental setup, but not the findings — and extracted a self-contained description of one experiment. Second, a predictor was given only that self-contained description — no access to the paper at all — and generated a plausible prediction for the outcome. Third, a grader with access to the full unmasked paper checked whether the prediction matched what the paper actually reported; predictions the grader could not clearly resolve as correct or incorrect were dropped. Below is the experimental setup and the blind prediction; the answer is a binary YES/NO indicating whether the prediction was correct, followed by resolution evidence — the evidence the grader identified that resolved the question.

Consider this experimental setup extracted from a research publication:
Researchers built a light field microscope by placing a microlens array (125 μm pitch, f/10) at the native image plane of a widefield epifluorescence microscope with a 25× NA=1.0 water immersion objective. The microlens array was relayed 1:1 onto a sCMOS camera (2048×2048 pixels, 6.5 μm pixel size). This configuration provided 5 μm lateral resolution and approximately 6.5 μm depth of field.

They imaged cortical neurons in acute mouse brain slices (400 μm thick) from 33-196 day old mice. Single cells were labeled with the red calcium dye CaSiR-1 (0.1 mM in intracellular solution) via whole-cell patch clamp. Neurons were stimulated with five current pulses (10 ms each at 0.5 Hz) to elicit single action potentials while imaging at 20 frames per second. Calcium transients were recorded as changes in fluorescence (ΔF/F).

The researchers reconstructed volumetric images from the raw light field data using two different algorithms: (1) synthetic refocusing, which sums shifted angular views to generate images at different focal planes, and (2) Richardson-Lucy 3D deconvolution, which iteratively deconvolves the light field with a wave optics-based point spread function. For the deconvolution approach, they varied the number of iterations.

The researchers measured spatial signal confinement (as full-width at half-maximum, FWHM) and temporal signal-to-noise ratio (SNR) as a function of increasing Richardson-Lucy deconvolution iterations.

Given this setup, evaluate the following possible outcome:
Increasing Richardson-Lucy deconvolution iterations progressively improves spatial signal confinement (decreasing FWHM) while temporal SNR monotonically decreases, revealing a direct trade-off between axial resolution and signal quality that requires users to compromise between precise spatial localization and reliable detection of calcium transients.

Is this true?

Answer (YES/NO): NO